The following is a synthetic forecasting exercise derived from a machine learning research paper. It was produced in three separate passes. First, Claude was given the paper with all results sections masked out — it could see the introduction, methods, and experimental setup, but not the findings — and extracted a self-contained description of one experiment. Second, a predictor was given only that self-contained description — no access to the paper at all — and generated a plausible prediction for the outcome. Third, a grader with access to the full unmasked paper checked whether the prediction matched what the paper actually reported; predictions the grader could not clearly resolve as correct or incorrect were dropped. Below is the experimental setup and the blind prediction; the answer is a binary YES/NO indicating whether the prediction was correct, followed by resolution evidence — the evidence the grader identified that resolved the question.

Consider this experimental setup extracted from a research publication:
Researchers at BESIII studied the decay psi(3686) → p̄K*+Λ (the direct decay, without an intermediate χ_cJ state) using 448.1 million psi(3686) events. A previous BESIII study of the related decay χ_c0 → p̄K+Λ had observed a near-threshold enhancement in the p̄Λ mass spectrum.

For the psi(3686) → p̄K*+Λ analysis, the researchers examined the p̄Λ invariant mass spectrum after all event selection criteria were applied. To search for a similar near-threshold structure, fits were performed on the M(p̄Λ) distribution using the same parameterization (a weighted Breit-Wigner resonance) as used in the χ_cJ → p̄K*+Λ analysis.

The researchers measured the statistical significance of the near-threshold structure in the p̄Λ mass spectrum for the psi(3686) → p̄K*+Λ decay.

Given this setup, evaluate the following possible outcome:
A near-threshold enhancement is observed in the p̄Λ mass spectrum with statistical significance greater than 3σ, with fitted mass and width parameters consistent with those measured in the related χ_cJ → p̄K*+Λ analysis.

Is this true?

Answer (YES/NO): NO